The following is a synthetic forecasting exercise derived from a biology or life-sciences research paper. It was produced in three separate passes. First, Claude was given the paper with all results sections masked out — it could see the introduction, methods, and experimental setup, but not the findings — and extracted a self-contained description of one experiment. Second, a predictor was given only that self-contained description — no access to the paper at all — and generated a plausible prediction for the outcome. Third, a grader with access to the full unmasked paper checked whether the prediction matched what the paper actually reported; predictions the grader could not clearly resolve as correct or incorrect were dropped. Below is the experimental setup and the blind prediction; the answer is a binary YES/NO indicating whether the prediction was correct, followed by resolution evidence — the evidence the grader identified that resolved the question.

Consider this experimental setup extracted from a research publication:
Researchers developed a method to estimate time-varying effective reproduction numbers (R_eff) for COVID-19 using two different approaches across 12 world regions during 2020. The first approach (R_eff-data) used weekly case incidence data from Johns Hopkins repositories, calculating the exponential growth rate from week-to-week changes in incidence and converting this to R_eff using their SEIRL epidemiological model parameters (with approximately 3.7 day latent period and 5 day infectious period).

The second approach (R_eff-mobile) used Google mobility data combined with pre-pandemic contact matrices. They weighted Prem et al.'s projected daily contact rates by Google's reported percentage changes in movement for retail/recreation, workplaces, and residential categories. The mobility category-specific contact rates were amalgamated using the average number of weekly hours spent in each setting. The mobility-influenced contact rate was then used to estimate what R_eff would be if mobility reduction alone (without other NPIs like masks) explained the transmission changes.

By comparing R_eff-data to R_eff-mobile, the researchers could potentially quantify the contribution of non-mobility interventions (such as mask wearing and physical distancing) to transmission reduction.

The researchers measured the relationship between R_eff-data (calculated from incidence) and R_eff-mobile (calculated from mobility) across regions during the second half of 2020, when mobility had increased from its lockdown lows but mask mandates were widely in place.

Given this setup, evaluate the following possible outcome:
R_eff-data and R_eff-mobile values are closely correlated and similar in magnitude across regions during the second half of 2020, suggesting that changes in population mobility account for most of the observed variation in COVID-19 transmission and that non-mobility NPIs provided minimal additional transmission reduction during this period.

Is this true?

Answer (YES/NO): NO